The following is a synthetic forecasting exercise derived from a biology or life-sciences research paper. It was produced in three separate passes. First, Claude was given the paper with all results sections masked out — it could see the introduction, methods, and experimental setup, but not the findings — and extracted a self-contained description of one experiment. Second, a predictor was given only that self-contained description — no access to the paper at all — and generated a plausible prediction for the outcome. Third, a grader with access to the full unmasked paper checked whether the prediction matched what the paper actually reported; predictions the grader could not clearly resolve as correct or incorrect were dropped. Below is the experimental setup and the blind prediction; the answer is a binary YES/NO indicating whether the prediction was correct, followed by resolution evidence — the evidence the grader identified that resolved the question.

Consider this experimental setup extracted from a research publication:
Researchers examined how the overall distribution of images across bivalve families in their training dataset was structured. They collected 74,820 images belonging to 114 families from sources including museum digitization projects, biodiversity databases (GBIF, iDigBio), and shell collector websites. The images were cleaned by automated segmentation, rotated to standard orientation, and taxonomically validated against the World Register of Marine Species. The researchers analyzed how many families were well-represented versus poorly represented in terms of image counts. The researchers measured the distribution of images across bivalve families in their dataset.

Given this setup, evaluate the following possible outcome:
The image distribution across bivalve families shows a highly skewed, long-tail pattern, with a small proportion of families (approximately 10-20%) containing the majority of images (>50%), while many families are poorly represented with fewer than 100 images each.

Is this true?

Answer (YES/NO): NO